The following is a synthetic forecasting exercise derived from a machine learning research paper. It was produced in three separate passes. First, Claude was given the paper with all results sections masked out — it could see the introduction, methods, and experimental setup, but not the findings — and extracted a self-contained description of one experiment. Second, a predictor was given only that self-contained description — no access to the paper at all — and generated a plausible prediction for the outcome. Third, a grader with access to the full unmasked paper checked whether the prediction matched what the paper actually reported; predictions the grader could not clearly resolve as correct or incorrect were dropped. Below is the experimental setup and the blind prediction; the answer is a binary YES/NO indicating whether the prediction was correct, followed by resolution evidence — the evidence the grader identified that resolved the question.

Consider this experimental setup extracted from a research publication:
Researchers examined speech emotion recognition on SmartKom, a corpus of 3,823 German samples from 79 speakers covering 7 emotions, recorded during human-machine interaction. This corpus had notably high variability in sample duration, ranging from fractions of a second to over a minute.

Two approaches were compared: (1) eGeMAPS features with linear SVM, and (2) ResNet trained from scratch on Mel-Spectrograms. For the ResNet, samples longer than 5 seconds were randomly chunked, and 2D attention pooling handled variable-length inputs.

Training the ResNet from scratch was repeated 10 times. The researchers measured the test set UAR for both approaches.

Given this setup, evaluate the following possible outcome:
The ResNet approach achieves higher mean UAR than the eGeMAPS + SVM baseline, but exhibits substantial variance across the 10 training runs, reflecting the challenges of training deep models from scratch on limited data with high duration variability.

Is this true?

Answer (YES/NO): NO